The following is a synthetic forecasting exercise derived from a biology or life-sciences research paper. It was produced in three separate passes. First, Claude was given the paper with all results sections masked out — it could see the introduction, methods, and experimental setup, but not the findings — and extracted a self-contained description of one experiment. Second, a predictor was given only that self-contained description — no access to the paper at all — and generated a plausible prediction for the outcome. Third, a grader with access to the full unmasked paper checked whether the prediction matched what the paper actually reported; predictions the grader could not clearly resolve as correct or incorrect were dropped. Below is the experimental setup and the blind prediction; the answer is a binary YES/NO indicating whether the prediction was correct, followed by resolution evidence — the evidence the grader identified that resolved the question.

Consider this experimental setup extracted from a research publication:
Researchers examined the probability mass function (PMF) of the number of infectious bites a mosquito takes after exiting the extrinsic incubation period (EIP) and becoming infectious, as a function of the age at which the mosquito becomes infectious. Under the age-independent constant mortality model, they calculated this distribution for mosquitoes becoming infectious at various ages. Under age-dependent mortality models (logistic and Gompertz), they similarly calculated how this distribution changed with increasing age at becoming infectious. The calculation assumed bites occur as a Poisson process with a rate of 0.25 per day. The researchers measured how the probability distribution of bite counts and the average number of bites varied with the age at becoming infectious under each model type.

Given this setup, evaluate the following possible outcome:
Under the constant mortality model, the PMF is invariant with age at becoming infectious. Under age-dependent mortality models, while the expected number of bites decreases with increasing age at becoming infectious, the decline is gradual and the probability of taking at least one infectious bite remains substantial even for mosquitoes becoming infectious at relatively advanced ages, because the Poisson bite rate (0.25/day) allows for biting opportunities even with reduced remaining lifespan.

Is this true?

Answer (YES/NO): NO